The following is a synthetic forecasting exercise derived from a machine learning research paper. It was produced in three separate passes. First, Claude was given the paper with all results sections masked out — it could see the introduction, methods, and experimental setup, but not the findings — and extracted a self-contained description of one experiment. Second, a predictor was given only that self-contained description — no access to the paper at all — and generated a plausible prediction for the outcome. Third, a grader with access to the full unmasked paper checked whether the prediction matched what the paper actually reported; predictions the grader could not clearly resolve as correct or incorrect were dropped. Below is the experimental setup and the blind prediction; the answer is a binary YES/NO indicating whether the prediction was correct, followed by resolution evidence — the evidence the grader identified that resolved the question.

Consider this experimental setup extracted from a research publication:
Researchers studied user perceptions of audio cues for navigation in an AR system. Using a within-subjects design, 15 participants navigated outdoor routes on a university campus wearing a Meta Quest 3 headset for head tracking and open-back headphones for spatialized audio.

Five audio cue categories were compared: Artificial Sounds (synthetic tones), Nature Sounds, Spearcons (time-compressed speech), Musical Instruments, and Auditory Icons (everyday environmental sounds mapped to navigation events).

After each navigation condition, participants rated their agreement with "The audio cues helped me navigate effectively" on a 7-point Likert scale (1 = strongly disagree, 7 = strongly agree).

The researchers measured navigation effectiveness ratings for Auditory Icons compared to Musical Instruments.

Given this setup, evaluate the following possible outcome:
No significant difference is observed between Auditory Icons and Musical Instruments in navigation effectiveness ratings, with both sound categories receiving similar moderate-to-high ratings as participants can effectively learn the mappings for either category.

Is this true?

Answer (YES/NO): YES